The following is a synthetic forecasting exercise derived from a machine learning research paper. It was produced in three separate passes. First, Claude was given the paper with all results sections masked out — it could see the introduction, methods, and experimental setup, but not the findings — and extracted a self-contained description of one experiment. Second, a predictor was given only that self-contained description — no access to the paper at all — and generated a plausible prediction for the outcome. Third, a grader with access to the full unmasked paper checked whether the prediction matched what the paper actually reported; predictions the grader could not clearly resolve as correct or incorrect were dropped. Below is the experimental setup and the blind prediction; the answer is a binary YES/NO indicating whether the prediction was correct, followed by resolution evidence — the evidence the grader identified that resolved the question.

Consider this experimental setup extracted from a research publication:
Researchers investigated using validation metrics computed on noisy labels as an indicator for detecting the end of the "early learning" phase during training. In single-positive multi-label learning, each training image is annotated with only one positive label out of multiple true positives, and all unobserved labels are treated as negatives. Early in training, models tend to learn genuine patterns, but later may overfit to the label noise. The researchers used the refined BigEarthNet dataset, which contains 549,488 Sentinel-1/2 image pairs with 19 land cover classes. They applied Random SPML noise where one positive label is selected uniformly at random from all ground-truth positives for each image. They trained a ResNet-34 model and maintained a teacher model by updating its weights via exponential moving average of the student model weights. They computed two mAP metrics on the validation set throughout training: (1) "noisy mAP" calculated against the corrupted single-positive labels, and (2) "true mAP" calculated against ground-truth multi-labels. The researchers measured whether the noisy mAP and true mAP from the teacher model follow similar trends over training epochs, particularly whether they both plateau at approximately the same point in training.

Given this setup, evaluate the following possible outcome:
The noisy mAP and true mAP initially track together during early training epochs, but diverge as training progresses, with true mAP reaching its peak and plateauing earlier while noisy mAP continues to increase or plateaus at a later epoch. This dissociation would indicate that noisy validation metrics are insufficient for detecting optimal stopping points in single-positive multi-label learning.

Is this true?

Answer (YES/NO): NO